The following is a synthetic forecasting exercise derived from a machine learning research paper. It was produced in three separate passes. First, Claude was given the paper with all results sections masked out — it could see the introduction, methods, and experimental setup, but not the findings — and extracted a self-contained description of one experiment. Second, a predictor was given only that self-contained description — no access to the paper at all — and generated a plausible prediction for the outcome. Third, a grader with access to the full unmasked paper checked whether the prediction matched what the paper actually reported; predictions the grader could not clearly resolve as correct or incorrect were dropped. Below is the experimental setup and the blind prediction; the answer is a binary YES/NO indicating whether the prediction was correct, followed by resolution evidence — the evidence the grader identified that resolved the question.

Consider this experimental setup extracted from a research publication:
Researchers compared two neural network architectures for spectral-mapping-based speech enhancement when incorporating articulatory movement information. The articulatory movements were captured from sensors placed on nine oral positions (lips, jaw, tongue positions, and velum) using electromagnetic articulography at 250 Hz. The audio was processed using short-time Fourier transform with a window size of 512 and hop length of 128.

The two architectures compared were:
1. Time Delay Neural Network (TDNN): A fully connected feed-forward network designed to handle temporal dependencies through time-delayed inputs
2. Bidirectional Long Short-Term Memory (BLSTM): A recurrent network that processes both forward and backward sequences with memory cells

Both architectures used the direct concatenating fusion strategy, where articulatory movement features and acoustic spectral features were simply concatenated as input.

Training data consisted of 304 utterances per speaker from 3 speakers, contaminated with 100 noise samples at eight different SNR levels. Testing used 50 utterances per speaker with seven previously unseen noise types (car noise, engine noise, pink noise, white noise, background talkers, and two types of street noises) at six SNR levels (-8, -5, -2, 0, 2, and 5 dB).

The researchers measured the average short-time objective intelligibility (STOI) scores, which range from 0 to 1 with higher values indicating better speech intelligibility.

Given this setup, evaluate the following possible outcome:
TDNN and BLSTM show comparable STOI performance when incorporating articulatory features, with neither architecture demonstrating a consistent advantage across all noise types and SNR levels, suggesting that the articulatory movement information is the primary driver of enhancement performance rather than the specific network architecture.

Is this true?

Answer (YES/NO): NO